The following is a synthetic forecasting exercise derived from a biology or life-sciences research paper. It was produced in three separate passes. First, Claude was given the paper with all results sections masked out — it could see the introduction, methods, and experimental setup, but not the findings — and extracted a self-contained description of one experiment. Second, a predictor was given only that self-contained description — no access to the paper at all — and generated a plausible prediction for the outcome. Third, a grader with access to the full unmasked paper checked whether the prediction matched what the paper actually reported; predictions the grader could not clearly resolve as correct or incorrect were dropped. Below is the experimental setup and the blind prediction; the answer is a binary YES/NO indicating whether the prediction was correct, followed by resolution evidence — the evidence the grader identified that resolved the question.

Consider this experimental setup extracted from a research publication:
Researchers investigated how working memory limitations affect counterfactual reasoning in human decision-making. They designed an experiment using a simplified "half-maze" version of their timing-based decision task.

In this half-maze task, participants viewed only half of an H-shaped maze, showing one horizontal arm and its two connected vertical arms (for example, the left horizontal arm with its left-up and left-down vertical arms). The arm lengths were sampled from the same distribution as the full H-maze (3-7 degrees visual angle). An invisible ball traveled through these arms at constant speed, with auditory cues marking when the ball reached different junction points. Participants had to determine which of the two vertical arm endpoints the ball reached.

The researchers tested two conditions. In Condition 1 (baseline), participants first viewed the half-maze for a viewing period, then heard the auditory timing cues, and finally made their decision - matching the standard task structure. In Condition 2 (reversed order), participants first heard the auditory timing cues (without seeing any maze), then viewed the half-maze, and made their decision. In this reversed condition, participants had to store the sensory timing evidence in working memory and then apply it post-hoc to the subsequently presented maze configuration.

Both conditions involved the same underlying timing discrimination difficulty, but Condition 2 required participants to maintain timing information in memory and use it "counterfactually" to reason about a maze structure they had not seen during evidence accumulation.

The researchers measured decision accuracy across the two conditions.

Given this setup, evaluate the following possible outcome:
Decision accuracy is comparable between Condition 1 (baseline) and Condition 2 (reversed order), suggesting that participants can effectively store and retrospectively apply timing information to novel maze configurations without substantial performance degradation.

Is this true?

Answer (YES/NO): NO